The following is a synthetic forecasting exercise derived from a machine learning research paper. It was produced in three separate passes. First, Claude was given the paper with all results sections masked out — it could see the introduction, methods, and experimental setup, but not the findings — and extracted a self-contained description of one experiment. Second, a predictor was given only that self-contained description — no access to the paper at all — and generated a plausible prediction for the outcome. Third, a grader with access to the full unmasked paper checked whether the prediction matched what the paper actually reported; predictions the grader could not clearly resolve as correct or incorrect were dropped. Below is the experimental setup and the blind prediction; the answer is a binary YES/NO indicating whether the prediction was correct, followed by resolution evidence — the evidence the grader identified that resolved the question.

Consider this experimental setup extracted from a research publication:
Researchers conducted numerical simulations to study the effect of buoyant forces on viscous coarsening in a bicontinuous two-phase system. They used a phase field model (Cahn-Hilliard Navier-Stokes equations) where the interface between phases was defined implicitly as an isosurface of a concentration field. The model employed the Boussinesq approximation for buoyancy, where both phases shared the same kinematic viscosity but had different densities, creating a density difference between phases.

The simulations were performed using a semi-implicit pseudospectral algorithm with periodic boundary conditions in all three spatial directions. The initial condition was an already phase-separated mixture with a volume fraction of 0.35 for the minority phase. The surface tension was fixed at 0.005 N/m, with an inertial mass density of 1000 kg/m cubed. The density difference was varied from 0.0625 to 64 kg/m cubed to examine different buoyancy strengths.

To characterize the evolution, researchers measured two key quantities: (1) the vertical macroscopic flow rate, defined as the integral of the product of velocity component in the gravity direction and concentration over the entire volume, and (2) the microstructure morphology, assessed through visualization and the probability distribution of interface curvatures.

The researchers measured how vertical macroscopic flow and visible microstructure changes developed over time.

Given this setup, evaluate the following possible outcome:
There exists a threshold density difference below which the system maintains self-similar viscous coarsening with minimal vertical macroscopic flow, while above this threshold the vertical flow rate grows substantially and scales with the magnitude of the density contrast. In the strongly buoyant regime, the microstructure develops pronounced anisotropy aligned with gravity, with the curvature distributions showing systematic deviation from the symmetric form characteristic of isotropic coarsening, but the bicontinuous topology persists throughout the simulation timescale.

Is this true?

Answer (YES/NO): NO